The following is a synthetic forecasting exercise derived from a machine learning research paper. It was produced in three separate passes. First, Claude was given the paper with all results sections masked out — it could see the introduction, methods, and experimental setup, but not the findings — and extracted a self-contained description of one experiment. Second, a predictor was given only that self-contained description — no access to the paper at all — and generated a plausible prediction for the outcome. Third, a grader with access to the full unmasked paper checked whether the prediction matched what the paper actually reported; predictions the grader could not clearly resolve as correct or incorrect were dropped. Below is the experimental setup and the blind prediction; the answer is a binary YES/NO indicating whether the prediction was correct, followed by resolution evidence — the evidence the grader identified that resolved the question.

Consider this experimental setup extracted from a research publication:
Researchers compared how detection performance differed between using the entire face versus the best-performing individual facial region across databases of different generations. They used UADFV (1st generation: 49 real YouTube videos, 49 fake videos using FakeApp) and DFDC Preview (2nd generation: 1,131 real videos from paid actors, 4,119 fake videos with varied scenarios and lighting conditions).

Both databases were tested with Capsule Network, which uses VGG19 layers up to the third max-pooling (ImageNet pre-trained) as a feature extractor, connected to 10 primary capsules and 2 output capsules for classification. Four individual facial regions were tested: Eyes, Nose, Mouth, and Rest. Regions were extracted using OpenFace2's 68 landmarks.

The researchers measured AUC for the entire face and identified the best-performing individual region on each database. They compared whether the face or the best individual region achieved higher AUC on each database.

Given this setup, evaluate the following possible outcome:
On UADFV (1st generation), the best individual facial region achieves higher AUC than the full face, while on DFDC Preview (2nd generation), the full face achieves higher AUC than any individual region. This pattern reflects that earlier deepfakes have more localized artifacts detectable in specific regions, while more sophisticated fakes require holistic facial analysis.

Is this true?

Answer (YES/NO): YES